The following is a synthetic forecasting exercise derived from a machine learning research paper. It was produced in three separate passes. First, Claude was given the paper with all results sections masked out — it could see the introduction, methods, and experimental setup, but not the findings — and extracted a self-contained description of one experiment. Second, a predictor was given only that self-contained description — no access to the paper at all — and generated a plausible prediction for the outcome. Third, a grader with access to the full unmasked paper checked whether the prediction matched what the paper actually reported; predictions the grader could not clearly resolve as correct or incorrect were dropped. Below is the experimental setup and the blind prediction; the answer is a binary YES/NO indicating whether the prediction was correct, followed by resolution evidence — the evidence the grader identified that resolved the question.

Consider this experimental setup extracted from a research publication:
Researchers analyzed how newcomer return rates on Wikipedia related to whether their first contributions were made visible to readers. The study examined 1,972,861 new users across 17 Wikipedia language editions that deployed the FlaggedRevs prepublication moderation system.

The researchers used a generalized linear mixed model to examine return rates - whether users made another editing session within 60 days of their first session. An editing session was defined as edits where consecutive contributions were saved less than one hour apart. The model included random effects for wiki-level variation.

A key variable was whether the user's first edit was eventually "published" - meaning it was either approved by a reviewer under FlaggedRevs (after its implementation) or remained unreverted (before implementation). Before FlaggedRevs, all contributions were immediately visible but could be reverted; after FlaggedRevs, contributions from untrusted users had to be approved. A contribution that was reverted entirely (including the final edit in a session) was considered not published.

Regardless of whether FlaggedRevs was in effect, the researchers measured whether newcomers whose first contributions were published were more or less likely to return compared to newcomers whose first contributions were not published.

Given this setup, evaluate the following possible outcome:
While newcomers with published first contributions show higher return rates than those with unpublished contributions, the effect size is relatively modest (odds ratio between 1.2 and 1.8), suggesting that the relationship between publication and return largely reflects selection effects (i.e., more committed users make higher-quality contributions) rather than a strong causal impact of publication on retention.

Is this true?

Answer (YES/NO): NO